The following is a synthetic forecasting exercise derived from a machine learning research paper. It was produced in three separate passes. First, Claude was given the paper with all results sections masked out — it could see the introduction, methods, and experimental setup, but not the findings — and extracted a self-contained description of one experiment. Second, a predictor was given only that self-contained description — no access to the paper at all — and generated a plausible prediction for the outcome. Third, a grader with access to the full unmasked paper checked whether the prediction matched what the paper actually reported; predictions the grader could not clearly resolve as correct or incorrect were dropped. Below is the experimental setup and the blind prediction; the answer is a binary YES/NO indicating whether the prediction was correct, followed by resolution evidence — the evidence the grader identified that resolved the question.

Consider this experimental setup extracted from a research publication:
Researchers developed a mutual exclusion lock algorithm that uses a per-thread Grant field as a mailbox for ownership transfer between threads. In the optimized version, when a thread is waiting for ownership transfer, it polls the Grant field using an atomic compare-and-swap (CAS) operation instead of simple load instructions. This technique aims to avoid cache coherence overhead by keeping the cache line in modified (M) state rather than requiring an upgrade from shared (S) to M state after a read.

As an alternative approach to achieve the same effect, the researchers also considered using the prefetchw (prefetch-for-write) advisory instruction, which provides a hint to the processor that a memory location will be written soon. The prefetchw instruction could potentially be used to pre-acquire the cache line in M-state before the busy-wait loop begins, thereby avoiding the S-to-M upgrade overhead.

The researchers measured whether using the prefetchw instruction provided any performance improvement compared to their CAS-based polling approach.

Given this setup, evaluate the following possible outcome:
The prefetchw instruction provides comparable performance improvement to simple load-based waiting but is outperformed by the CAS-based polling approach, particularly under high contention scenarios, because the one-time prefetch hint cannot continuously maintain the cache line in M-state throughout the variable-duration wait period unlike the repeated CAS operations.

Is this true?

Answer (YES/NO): NO